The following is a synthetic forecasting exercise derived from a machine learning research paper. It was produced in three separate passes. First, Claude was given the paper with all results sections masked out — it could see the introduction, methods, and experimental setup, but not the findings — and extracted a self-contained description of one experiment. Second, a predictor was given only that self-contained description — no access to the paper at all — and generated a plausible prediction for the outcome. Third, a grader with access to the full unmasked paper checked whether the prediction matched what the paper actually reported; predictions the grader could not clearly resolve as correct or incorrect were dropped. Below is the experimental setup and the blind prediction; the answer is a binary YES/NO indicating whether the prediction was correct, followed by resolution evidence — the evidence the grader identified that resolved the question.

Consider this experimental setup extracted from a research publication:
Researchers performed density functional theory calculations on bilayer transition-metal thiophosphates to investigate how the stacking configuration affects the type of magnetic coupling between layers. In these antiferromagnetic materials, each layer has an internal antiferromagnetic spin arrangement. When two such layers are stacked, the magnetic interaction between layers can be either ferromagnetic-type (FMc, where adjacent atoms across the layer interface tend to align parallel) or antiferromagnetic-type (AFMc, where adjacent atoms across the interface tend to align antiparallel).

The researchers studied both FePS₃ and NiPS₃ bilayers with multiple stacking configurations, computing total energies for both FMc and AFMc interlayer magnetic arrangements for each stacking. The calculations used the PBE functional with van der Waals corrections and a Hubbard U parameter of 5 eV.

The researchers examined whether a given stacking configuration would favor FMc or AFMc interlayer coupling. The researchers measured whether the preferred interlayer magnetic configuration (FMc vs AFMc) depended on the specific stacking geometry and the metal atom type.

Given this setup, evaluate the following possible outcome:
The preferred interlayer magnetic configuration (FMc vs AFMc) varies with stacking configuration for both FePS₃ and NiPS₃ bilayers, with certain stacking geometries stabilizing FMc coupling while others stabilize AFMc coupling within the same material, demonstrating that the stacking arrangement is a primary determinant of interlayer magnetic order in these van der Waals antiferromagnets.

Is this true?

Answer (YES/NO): YES